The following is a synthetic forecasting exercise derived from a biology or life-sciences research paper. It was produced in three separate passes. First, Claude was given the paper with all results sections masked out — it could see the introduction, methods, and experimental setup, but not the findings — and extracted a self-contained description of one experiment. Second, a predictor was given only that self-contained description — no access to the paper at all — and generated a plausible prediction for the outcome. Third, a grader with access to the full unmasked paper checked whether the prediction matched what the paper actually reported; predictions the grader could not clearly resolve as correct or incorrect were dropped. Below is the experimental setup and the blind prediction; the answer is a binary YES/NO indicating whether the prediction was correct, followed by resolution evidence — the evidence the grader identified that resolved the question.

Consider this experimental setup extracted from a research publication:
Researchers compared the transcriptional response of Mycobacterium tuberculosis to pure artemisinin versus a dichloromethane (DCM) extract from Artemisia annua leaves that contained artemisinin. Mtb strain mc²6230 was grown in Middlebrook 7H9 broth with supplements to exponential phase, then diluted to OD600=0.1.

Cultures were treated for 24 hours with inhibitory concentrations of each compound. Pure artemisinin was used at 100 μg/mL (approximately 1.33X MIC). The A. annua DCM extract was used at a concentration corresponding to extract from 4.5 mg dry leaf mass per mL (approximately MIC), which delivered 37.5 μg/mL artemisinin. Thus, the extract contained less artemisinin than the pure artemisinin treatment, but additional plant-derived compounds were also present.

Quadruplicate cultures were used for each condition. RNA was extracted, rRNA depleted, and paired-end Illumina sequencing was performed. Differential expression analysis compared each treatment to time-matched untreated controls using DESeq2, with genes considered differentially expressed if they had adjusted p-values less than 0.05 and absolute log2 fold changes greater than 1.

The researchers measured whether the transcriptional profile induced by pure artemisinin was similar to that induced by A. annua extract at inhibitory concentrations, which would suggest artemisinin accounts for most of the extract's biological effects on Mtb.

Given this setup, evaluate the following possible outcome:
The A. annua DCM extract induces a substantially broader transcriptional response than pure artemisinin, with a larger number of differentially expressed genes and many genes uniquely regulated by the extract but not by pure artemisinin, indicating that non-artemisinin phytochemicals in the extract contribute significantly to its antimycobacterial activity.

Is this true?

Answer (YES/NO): YES